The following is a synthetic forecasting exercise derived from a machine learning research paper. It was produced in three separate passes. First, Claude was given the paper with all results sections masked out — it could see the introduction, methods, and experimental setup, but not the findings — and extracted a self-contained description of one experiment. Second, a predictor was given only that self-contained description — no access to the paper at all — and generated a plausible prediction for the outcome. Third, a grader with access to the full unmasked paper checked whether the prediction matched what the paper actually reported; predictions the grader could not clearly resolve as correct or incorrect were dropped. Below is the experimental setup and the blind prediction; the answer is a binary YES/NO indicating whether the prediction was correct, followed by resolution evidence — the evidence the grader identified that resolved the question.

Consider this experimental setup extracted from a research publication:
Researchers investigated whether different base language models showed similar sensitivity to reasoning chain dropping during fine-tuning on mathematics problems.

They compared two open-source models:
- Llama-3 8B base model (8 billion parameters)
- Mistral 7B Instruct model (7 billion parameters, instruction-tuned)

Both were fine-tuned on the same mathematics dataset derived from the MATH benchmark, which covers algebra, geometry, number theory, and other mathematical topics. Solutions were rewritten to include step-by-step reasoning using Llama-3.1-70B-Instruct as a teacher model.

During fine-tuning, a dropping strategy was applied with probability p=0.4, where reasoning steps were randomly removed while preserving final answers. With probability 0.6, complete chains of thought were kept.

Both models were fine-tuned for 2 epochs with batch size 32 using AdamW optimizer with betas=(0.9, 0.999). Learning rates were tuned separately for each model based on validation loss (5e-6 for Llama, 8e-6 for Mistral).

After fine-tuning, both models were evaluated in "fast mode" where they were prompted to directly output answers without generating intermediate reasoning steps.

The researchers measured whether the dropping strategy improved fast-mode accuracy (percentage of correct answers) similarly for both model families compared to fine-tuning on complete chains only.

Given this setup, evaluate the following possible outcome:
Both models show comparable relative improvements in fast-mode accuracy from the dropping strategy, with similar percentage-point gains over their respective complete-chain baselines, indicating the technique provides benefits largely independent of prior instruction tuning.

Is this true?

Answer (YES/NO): NO